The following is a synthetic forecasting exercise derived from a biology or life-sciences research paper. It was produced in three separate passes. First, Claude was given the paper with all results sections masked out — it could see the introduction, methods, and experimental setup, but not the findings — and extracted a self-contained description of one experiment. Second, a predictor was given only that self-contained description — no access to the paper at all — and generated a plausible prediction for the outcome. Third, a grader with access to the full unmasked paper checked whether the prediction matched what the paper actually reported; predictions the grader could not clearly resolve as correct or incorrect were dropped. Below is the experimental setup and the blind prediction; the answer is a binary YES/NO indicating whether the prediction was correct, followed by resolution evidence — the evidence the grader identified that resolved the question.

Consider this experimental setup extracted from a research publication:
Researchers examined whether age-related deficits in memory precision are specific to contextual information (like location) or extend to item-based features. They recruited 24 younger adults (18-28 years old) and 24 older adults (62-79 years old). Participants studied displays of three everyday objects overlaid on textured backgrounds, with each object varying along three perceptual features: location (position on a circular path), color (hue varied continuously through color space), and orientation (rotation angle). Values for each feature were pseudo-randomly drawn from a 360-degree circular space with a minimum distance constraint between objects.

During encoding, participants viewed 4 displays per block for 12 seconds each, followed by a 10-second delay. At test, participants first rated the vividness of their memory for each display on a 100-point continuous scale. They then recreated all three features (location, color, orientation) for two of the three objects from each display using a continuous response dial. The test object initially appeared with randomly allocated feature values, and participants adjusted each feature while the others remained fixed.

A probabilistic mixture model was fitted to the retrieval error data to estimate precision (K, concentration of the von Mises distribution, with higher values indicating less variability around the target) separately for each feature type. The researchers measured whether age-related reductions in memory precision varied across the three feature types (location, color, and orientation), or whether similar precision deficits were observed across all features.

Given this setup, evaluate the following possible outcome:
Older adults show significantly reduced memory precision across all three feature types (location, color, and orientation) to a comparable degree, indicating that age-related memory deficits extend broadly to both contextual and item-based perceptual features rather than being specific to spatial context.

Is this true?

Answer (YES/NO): YES